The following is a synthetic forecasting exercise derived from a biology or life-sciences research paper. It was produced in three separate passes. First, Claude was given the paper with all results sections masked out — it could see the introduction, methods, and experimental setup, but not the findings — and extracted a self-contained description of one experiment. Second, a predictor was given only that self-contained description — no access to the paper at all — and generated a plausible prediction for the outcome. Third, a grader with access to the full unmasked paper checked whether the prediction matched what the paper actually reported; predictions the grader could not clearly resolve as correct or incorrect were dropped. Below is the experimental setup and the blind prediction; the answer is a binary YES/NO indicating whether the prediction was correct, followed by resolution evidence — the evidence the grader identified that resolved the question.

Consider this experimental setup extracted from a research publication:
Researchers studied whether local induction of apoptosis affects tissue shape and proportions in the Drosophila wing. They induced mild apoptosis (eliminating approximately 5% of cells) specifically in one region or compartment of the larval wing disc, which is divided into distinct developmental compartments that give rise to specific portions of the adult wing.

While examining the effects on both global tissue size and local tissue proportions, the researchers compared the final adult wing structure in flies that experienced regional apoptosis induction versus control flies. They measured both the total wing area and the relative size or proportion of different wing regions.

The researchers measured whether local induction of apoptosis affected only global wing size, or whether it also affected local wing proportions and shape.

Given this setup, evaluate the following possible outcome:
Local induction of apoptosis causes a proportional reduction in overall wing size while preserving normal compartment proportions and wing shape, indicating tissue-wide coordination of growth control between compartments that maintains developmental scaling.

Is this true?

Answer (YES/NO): NO